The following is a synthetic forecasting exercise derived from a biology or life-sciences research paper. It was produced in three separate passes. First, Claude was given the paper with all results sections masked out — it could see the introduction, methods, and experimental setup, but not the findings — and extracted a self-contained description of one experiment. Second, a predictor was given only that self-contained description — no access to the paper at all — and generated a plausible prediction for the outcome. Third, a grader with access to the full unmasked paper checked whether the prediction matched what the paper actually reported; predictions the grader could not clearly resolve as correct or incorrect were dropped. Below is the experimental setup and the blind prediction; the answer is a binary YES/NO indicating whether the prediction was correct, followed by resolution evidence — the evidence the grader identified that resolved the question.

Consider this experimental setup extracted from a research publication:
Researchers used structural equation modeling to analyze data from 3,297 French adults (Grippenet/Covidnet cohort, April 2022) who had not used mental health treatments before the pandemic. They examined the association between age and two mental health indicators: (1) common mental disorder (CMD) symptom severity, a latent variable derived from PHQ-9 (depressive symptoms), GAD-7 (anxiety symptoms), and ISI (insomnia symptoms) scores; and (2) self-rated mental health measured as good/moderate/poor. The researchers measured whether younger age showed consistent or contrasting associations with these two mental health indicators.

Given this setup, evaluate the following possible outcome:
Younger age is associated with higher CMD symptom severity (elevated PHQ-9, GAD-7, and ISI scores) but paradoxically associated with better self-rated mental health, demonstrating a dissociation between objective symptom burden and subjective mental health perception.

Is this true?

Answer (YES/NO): YES